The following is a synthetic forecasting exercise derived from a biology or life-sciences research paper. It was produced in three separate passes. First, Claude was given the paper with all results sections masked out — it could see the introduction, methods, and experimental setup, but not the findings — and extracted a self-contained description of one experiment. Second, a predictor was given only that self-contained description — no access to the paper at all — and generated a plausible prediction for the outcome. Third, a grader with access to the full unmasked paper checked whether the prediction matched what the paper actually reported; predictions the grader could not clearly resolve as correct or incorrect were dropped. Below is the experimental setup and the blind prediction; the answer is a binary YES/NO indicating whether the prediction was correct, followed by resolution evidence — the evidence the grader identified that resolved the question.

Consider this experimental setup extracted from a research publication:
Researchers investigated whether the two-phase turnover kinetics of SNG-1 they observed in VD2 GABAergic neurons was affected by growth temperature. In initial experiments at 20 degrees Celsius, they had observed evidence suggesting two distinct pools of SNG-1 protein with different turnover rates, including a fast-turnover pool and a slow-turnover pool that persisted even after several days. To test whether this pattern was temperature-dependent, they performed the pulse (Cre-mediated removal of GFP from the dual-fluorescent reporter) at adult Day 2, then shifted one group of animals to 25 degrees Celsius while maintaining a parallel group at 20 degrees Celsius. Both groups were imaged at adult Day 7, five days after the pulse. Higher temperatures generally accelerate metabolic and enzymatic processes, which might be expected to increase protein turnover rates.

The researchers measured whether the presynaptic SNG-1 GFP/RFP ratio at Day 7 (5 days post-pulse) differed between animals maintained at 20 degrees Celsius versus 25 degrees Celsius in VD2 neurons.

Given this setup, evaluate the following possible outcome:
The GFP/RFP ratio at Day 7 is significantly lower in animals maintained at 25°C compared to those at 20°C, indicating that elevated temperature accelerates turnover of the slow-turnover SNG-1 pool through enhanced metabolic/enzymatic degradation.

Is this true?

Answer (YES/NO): NO